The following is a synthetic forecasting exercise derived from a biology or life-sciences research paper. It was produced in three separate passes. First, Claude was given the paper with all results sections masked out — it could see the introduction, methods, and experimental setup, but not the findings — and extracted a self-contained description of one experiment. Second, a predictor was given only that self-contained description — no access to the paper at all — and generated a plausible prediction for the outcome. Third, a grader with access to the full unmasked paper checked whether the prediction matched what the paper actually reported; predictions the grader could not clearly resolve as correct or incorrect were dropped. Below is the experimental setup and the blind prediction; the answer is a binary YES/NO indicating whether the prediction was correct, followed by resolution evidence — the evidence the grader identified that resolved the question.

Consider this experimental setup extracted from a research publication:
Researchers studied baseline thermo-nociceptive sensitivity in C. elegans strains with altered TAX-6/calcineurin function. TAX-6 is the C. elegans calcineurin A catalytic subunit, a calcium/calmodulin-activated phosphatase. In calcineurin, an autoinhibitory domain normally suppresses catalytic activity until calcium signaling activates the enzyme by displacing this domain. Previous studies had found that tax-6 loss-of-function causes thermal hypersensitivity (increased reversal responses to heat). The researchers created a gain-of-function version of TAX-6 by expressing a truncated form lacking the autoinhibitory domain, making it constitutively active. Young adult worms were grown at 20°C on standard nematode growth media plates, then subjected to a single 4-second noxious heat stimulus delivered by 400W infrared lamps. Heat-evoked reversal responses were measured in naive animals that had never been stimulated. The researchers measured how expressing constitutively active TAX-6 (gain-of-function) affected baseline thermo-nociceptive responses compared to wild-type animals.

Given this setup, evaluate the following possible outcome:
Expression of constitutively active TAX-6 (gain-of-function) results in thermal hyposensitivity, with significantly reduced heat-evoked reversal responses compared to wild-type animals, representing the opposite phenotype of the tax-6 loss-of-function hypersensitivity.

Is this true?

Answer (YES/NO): NO